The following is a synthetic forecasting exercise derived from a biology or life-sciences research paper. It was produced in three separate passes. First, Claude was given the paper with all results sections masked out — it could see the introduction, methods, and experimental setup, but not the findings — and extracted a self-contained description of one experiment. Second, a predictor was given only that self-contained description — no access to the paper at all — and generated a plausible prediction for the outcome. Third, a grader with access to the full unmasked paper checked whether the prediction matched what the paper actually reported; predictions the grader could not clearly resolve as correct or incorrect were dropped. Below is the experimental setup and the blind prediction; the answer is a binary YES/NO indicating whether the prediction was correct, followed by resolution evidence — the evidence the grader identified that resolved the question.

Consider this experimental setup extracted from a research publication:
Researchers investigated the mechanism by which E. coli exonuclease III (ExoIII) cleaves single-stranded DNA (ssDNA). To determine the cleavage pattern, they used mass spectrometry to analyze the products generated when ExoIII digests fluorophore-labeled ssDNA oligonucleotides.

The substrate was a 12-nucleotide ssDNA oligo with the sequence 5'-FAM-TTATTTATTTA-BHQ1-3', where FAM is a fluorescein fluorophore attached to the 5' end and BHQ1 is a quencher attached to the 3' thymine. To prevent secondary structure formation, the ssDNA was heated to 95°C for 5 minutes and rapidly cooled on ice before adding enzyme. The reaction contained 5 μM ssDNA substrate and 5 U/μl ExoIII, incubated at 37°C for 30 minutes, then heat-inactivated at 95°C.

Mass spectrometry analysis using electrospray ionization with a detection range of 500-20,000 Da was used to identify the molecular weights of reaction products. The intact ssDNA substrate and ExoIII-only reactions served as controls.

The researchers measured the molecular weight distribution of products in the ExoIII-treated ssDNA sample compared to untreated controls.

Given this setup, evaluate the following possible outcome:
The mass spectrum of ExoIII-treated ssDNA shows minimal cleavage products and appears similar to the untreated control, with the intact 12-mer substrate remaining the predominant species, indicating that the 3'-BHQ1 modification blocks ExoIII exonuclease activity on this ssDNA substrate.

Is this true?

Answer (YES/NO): NO